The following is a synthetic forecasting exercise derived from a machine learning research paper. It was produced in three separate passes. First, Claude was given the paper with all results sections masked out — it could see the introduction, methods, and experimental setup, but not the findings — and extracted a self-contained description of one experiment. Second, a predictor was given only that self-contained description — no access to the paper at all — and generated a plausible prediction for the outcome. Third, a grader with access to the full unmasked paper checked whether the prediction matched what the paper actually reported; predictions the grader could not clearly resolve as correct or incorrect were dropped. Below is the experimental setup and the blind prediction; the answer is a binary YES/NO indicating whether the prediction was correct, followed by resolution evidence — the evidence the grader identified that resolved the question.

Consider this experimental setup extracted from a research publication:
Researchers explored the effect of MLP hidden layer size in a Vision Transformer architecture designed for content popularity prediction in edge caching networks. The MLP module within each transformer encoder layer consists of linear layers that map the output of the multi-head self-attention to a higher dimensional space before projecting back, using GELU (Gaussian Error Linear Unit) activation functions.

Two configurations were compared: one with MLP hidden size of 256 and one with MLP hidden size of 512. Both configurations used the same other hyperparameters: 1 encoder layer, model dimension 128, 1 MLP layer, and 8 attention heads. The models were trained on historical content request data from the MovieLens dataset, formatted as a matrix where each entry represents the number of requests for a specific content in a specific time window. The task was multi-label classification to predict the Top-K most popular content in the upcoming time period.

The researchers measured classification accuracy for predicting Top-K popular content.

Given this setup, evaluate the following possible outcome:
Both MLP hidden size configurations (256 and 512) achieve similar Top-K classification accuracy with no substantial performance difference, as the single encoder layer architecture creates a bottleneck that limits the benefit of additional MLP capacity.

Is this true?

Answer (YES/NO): NO